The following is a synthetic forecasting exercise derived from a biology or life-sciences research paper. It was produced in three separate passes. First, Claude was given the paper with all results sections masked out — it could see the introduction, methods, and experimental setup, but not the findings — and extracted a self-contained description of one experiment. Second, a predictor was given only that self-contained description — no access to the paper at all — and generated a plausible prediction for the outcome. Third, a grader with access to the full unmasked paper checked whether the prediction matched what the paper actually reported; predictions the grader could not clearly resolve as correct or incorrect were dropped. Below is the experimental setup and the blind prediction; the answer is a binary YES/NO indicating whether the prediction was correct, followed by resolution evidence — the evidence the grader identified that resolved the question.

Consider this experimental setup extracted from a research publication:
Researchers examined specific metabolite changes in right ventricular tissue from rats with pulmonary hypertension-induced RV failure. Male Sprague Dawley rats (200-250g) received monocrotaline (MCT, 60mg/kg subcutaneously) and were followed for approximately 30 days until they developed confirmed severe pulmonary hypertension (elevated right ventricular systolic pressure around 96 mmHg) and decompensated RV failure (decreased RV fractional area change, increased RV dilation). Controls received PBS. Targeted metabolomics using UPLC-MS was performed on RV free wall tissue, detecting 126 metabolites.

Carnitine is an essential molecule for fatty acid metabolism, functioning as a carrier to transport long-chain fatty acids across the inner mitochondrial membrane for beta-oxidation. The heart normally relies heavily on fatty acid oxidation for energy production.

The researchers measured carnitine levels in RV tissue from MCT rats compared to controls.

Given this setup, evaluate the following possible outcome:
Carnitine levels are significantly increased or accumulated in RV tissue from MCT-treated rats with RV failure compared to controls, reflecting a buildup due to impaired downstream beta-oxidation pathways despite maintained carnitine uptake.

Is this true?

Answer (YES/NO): NO